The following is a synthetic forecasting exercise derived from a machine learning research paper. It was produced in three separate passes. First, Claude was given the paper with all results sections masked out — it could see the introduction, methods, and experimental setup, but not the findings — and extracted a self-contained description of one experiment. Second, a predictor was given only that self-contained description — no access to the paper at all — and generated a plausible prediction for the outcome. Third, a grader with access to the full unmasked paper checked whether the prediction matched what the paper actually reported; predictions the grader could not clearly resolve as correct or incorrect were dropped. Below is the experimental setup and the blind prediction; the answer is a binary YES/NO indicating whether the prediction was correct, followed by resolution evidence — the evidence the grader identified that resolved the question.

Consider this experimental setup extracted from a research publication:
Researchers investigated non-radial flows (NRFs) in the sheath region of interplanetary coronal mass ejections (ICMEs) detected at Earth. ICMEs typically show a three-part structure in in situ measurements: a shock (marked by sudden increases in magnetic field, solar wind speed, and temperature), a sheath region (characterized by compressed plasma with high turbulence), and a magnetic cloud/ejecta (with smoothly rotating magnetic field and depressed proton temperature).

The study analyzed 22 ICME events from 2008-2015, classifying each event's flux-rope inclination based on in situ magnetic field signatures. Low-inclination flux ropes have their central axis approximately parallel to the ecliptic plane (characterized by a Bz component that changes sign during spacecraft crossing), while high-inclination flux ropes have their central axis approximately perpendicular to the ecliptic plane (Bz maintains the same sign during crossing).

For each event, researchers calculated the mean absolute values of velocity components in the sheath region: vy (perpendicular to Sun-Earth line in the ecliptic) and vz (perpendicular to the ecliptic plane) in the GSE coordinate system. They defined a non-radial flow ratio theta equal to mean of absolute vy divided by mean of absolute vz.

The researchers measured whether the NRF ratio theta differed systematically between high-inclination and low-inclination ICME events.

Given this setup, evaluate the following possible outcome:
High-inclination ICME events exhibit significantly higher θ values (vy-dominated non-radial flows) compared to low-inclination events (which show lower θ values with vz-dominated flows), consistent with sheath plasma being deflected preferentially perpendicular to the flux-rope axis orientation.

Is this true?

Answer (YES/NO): NO